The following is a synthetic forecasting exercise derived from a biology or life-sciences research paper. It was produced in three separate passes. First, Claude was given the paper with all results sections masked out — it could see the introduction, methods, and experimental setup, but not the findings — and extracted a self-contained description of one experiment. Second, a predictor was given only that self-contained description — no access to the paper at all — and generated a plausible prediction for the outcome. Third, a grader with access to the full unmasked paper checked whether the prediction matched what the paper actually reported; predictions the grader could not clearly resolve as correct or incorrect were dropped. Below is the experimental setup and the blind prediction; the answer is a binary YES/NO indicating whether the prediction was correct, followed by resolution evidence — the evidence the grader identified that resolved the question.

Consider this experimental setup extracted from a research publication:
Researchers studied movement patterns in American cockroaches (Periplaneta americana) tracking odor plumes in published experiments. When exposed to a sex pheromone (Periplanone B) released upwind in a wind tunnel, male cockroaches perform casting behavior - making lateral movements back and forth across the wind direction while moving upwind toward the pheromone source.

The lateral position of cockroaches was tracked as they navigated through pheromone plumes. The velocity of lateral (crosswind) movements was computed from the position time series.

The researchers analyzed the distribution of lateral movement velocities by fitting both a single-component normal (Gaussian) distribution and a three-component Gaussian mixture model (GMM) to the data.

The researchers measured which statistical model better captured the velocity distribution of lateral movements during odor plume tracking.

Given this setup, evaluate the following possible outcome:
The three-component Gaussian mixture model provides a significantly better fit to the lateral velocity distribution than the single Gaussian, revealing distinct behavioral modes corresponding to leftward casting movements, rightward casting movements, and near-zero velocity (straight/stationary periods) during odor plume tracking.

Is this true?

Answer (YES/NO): YES